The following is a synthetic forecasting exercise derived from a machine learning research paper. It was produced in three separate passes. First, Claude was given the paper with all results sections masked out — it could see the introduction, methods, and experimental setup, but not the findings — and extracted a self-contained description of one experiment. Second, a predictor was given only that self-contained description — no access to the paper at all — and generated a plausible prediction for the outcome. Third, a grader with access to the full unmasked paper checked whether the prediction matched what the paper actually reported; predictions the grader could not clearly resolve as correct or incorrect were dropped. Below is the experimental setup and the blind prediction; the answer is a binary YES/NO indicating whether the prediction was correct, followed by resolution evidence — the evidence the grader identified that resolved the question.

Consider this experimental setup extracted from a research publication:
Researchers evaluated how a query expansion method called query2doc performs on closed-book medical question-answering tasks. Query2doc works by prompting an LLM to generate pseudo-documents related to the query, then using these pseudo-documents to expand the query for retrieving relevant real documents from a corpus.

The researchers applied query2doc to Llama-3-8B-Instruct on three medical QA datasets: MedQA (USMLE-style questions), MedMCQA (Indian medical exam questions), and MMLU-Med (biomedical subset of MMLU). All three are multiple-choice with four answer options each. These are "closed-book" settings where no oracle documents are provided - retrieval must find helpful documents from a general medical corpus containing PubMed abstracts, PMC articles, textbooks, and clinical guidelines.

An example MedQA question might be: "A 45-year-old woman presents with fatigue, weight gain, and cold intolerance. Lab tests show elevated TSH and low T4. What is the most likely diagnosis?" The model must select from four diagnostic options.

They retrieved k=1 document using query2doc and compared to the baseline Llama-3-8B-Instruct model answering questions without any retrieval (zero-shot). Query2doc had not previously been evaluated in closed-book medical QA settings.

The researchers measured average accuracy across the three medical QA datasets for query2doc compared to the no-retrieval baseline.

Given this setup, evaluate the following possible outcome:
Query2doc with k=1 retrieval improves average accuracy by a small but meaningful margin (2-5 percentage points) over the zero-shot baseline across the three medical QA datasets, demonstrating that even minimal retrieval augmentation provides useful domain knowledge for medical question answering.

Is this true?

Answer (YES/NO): NO